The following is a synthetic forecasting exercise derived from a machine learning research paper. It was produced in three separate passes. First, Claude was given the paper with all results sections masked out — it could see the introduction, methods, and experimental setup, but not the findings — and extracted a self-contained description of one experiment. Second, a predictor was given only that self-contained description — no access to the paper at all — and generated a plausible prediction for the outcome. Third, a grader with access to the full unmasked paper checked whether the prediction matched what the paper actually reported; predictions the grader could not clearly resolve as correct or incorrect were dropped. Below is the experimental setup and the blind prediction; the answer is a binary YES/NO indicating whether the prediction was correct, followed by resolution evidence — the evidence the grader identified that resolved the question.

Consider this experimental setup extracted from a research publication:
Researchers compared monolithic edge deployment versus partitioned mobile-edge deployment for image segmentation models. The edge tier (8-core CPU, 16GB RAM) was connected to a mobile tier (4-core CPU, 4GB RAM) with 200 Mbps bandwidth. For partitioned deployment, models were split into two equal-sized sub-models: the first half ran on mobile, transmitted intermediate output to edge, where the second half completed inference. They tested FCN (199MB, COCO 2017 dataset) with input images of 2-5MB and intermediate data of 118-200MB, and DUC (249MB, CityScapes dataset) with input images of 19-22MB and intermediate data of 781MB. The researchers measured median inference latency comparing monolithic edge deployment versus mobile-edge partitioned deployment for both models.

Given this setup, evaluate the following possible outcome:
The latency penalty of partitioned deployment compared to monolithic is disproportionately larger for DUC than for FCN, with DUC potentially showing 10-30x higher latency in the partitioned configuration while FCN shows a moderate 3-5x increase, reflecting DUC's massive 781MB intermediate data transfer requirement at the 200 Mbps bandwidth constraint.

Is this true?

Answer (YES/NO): NO